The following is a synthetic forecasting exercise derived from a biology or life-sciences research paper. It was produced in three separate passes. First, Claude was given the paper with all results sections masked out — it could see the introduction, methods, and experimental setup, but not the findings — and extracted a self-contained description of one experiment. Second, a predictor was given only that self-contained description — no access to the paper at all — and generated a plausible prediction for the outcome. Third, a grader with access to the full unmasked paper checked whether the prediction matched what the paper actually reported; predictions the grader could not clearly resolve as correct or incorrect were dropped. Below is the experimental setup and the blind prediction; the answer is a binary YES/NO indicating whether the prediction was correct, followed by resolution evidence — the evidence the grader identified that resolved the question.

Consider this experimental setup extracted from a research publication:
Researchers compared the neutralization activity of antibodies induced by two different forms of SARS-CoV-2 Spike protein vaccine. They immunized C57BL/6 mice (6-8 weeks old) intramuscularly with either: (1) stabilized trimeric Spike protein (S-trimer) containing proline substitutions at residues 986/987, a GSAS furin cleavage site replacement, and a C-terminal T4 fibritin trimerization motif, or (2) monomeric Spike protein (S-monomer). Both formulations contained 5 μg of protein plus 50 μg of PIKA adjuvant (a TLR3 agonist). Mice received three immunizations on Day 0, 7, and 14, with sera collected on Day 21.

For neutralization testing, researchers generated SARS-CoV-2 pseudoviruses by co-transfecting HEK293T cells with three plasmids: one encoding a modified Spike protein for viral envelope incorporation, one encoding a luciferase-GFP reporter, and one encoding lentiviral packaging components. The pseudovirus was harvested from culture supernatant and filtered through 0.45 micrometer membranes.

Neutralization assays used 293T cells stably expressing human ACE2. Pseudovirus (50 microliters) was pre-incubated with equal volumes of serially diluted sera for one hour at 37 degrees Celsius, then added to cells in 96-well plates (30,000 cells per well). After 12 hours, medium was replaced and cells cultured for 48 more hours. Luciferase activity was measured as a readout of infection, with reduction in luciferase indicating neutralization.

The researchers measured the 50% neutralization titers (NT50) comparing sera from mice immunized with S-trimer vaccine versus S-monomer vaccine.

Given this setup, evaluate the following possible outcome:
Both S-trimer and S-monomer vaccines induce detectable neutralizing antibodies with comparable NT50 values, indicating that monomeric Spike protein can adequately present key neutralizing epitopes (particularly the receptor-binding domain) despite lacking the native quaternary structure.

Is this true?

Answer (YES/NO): NO